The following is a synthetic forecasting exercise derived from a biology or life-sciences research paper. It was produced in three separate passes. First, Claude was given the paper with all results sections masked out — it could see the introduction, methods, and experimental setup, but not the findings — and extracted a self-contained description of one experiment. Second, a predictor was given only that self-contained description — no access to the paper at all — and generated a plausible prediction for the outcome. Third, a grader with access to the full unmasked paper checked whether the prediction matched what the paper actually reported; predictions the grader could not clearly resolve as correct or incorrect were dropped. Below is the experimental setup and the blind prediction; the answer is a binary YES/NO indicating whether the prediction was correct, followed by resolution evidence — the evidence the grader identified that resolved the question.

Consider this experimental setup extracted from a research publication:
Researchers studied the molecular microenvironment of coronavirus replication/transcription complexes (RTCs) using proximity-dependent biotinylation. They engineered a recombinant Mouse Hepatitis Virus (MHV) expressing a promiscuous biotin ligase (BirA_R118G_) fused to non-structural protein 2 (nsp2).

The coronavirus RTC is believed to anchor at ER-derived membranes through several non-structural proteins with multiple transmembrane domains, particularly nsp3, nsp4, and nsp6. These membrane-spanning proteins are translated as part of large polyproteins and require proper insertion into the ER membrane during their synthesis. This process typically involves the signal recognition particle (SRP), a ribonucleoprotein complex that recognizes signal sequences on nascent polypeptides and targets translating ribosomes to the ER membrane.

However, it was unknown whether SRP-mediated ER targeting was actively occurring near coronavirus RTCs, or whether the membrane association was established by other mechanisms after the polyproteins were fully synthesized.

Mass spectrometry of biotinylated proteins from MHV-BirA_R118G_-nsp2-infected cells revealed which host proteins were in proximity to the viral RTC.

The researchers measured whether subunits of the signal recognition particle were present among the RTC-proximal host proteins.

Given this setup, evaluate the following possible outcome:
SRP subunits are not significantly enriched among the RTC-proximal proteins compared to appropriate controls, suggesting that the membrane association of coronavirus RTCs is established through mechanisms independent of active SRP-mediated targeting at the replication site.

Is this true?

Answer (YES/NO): NO